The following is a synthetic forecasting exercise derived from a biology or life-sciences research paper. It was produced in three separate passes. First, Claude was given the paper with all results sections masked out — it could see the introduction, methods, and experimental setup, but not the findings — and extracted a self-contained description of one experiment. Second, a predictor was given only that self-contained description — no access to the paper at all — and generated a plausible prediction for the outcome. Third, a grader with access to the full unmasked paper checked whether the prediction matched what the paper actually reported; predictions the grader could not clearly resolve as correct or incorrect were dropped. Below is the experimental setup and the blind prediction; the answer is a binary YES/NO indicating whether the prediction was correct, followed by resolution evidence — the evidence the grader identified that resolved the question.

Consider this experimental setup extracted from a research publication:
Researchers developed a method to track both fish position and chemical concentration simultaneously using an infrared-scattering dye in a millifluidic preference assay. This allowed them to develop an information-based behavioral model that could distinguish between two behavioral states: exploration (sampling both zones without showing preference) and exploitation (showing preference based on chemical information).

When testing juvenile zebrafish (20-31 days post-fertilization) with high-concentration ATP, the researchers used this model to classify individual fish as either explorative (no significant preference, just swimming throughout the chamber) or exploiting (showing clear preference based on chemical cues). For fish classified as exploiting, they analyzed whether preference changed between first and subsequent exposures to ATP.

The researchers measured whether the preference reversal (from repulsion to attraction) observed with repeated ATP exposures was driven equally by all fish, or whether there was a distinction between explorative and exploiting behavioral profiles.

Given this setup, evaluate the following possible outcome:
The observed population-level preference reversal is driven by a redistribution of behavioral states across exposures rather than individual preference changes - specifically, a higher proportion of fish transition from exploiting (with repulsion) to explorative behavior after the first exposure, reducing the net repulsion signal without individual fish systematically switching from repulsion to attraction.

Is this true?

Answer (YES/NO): NO